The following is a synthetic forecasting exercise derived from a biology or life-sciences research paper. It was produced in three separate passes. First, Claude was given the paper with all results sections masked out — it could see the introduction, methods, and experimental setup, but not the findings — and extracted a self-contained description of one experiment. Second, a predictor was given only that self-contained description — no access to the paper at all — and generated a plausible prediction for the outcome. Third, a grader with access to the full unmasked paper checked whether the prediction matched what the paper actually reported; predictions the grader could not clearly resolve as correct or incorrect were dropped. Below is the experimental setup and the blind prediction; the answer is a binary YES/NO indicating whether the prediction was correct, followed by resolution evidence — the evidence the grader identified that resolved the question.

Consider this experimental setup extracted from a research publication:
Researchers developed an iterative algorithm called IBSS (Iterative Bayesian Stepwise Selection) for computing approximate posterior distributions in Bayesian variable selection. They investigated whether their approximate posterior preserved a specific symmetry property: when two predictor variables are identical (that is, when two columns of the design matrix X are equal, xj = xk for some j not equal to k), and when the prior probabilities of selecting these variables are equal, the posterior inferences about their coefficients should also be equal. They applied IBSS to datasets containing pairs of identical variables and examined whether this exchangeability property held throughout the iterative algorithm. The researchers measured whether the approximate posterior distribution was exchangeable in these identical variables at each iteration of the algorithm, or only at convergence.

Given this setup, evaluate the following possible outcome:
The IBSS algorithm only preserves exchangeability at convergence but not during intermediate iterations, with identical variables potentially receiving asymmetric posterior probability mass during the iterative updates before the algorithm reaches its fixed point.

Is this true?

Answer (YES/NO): NO